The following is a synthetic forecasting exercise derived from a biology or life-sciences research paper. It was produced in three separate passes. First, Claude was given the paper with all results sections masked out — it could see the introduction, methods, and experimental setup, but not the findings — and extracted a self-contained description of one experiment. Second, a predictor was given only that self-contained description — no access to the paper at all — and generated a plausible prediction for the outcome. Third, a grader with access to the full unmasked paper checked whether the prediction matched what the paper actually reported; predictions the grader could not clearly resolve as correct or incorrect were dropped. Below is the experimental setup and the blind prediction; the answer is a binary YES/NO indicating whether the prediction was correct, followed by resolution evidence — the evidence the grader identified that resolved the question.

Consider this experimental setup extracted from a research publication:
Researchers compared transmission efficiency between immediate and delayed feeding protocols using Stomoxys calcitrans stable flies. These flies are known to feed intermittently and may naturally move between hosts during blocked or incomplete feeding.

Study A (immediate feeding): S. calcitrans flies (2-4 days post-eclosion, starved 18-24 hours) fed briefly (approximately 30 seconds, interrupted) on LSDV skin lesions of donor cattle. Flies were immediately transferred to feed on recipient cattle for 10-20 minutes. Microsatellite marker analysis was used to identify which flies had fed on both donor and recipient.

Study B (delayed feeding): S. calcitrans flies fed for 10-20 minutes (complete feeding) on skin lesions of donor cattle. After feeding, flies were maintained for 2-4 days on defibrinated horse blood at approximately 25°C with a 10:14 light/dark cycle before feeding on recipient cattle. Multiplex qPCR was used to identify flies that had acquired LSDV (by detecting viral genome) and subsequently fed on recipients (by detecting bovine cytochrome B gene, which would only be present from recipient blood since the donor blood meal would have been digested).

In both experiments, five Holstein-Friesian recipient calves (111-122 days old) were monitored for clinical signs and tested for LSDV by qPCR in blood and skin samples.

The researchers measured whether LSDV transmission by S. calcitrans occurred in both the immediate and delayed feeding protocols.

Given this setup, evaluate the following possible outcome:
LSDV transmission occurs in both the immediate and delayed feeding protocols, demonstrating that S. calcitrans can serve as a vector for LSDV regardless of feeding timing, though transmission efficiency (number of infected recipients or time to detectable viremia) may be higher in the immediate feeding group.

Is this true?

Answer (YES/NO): NO